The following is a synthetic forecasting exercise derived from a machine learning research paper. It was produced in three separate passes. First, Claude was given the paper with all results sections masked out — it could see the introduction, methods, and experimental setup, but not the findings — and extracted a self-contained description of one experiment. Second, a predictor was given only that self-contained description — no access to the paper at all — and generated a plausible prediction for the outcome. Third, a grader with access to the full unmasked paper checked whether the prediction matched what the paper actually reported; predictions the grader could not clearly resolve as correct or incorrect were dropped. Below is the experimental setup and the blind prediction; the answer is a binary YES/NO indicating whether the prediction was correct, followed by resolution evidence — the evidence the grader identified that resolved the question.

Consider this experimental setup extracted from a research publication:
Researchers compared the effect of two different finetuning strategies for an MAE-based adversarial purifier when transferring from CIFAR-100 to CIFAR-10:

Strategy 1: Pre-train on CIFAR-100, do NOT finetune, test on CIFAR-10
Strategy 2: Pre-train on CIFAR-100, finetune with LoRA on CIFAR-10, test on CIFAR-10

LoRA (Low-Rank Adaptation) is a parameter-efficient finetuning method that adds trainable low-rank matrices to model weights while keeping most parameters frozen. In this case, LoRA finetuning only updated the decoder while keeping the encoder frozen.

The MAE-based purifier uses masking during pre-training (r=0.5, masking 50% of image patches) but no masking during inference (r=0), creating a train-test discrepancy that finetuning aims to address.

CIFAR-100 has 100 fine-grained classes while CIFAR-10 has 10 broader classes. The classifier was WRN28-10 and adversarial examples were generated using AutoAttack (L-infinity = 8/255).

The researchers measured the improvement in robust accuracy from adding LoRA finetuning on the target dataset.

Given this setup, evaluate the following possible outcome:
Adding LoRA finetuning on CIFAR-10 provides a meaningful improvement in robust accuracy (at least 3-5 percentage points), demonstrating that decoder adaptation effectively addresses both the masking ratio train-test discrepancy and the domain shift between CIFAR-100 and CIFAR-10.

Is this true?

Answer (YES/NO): NO